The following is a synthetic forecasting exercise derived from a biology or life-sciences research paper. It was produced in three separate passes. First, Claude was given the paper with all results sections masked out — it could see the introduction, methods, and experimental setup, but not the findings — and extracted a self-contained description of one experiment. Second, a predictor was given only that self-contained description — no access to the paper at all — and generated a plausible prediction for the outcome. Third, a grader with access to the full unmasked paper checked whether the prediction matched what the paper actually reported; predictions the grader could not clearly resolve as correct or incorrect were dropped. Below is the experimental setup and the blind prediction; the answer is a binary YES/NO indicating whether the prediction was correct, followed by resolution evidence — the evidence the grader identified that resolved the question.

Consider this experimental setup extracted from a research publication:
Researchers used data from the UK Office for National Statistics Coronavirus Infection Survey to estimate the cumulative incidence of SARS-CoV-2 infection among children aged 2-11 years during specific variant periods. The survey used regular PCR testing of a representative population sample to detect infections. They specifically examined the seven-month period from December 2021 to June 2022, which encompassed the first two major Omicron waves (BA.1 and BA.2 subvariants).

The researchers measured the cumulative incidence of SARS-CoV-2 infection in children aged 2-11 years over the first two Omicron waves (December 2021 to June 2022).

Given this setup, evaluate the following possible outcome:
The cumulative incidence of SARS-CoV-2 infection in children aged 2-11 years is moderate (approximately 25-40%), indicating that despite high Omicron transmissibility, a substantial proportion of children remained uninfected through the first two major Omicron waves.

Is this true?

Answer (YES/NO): NO